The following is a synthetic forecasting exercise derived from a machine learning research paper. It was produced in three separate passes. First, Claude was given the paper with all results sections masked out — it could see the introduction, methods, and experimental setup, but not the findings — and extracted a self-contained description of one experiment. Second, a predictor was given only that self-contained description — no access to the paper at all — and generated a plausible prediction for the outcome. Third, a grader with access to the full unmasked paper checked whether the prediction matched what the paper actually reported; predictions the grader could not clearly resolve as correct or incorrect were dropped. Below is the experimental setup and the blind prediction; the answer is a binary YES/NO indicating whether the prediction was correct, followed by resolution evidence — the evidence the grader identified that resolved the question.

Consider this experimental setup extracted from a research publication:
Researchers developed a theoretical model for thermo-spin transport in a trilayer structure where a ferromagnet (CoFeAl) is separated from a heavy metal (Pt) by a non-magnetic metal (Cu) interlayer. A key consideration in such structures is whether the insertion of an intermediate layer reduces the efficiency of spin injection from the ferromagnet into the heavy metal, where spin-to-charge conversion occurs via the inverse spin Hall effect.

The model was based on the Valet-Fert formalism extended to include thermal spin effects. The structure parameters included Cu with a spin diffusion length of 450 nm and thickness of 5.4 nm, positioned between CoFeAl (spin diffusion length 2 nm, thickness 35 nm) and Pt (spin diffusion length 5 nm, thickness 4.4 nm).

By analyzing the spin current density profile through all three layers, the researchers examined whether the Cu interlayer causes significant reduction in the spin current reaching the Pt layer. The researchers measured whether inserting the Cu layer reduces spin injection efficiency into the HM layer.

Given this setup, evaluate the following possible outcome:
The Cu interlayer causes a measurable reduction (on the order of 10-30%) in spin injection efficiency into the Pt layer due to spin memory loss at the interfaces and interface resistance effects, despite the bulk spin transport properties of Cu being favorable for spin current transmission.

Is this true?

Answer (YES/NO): NO